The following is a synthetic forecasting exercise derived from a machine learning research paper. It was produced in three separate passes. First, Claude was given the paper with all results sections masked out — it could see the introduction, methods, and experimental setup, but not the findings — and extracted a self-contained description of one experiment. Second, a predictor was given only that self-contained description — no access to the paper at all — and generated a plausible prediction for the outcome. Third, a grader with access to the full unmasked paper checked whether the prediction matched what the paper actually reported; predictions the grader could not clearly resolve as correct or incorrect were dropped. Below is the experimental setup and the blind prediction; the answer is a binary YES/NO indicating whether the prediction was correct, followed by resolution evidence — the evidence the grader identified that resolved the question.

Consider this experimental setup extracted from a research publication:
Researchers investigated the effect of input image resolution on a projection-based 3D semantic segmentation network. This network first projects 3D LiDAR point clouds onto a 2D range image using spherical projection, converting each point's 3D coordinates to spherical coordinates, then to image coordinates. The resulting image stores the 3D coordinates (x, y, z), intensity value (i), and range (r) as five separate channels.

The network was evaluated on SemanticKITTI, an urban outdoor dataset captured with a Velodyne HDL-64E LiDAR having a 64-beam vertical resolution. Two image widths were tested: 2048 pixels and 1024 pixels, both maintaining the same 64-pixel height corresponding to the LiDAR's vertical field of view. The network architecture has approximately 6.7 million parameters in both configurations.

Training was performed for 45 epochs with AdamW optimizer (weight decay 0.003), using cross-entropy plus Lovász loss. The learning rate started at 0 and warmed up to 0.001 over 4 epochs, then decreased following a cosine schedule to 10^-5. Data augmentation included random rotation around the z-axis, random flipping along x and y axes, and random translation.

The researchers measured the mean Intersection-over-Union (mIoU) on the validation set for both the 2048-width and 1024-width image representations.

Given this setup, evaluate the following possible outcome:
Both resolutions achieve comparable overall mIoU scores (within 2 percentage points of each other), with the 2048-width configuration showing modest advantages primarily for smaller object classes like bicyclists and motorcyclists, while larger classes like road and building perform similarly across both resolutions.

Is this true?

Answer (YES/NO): NO